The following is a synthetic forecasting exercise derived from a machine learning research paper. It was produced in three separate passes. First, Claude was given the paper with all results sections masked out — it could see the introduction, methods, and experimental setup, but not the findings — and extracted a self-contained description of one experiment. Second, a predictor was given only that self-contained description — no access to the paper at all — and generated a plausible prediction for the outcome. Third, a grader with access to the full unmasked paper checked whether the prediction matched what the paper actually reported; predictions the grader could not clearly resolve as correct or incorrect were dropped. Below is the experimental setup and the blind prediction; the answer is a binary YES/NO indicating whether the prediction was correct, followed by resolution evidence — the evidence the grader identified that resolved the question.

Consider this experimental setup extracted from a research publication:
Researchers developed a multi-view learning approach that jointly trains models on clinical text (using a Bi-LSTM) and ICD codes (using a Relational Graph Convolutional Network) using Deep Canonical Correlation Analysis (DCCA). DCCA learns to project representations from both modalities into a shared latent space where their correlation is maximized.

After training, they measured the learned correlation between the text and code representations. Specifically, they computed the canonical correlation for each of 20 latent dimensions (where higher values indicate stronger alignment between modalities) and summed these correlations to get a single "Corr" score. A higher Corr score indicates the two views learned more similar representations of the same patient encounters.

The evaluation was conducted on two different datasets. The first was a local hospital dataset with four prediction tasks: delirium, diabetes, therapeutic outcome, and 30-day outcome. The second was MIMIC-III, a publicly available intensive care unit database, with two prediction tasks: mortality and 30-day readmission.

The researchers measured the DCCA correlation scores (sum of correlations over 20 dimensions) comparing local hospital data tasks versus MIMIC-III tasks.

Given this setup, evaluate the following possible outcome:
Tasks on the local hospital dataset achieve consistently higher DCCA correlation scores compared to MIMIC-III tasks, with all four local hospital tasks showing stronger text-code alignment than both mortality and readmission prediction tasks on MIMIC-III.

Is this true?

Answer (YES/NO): YES